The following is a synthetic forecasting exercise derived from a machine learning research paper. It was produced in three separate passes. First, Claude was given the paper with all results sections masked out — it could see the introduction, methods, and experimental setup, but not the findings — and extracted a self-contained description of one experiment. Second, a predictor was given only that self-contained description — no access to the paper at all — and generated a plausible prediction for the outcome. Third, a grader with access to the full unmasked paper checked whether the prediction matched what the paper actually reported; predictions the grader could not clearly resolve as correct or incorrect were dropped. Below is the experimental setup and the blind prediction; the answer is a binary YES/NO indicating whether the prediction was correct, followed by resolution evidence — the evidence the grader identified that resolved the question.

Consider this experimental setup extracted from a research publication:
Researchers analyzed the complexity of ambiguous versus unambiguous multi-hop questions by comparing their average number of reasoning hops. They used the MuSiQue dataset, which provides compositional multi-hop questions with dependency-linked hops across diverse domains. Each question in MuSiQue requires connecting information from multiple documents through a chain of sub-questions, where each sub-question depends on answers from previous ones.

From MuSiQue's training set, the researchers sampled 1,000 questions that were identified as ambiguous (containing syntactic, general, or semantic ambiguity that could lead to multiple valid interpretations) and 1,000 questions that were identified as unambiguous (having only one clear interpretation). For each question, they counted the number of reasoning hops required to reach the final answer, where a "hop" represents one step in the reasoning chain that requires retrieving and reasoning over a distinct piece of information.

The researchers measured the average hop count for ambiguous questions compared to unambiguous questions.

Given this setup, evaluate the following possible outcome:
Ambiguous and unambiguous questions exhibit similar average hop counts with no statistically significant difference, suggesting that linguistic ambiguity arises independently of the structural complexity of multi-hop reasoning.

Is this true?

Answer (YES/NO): NO